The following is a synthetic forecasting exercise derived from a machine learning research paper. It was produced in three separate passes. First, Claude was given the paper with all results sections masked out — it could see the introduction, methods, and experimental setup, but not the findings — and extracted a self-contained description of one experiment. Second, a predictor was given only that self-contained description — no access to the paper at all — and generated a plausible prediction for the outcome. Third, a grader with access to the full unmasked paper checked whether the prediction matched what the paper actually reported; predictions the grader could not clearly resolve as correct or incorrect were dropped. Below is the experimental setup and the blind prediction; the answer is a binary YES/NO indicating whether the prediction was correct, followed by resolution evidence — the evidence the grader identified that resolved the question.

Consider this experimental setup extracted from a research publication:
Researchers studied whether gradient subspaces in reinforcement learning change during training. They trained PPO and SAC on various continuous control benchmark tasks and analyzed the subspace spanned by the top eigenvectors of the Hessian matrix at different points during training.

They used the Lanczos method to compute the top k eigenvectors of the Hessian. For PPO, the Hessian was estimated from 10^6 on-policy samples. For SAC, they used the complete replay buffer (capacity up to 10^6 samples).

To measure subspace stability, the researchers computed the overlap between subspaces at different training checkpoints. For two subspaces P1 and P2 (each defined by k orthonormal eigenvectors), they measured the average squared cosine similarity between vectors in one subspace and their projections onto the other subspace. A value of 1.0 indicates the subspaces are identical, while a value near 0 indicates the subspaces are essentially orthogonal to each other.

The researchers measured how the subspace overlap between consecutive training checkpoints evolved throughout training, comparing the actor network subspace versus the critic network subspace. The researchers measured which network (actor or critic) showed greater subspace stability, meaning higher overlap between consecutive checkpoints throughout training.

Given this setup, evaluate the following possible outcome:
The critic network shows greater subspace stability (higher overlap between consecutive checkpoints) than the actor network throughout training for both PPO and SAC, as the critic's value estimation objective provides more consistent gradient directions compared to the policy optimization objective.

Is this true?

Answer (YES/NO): YES